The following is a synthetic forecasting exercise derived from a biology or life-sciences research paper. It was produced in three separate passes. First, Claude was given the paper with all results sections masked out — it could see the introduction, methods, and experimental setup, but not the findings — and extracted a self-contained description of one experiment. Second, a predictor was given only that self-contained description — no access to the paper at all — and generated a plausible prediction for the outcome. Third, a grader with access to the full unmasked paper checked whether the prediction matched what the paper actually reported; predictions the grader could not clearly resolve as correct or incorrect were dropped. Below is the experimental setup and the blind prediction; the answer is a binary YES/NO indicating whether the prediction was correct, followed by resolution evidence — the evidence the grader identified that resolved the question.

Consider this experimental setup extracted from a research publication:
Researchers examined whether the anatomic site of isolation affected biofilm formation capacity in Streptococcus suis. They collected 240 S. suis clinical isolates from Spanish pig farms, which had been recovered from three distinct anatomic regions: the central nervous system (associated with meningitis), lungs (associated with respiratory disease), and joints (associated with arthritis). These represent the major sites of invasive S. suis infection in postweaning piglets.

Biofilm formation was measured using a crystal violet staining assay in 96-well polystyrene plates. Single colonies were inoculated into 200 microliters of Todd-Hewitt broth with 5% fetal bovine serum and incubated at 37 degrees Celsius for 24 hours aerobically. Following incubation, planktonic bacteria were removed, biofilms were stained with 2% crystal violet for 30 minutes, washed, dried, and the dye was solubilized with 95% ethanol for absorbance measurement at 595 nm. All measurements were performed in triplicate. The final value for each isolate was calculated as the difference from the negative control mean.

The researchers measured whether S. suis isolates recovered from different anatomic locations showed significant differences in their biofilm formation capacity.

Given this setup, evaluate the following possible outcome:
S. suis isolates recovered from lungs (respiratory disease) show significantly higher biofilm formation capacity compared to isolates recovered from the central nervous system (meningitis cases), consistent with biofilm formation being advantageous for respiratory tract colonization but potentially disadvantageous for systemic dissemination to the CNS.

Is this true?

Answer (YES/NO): NO